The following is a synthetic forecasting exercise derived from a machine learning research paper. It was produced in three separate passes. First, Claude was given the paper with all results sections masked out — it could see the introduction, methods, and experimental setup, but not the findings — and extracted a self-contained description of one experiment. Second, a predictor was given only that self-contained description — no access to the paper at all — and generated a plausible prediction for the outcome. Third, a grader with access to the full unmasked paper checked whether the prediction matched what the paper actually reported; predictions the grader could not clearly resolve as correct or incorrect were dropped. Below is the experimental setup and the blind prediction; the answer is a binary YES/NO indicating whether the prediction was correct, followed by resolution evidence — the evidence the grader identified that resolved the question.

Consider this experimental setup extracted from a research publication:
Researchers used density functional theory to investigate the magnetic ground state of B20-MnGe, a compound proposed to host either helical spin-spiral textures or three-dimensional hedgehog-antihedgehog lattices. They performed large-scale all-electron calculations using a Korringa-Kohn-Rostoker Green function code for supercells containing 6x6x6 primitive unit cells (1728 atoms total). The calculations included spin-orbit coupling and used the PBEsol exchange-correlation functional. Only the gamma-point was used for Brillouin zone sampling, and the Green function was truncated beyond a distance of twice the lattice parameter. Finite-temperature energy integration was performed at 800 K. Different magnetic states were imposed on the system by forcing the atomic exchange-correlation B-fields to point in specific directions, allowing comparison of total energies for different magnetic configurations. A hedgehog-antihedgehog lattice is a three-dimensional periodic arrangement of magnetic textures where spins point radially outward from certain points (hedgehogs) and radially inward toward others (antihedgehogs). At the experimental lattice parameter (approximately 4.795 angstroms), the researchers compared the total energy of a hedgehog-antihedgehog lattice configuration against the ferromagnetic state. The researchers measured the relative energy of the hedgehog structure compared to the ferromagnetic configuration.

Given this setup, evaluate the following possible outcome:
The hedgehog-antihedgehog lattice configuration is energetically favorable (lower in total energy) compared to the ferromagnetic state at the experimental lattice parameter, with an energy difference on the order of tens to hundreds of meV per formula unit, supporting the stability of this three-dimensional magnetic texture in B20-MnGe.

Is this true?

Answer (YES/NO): NO